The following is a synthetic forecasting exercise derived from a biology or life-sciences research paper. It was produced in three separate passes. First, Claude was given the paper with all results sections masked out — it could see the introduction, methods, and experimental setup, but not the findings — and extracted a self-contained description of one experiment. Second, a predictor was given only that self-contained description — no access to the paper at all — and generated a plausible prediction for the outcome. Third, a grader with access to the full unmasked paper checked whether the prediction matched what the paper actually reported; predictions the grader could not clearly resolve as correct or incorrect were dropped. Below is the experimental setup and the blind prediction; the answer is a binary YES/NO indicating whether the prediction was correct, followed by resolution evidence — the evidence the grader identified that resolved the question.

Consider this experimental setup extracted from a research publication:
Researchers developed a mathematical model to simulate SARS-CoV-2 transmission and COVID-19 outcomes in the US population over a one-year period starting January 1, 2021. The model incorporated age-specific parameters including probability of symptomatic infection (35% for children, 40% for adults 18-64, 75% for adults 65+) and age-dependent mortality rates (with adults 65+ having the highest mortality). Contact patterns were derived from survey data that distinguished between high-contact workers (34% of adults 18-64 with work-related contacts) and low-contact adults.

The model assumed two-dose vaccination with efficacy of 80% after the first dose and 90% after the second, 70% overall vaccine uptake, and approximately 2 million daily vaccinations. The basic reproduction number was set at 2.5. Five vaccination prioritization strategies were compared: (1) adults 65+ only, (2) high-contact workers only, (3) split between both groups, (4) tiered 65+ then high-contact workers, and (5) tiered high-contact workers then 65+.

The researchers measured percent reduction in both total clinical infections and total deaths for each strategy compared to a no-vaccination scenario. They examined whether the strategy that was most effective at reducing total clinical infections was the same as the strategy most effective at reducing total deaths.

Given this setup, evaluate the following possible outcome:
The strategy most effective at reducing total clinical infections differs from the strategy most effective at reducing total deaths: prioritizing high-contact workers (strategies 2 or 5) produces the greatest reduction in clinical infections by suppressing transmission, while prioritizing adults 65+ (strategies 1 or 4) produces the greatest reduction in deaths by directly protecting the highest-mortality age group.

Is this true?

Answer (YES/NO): YES